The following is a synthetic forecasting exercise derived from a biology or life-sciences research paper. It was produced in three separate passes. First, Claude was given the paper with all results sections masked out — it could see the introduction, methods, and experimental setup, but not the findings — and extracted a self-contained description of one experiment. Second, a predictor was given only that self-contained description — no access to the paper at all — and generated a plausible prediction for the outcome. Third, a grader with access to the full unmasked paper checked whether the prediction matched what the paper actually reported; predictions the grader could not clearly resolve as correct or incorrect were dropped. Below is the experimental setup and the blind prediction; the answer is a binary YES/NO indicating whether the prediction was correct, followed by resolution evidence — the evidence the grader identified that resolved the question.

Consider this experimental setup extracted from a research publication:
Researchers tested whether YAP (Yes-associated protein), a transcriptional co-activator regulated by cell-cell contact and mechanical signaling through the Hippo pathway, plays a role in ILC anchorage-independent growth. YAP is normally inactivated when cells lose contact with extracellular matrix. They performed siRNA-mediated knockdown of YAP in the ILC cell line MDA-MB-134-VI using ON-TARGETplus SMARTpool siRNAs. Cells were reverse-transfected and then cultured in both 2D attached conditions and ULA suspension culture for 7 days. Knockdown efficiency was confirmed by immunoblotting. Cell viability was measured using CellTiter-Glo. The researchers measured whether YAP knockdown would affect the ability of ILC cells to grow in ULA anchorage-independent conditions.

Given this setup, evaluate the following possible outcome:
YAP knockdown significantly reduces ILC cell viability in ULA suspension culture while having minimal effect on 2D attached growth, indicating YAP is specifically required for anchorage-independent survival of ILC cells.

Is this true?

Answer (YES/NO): NO